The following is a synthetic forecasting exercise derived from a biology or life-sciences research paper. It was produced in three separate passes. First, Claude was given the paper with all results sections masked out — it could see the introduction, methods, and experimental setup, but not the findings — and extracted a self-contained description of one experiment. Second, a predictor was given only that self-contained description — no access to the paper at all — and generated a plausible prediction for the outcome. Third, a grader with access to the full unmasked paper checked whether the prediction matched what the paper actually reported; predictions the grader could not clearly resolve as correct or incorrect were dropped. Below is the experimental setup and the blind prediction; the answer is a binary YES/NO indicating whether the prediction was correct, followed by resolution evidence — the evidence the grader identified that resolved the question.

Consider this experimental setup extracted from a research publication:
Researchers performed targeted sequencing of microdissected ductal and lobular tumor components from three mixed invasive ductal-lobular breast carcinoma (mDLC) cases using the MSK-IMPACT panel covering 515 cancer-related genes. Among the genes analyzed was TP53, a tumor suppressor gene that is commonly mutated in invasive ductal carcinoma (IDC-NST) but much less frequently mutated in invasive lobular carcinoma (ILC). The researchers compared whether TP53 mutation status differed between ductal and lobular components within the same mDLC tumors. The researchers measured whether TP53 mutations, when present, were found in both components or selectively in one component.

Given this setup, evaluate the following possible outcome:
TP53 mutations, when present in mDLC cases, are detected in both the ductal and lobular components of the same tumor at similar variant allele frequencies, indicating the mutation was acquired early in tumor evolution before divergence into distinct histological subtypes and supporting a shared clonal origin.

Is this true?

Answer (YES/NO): NO